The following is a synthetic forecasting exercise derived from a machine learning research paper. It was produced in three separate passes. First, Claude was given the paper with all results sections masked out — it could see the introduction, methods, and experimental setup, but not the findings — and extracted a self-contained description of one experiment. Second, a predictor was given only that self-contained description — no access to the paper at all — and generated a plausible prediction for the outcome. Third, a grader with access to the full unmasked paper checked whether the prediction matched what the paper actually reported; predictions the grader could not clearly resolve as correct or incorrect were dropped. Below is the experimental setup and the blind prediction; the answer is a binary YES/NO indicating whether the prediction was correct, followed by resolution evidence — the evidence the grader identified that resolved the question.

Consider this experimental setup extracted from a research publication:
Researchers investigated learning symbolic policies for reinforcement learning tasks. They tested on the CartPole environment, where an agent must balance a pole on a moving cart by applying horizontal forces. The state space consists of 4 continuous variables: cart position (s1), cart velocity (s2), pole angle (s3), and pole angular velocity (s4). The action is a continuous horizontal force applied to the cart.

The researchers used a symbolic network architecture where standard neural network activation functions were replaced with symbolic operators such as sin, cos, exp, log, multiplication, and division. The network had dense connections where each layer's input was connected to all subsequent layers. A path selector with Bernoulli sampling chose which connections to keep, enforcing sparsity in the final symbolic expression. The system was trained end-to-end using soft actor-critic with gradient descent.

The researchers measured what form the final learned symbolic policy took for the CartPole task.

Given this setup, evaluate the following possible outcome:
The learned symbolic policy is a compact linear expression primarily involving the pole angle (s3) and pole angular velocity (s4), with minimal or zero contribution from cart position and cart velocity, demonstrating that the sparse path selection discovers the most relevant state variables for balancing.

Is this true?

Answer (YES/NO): YES